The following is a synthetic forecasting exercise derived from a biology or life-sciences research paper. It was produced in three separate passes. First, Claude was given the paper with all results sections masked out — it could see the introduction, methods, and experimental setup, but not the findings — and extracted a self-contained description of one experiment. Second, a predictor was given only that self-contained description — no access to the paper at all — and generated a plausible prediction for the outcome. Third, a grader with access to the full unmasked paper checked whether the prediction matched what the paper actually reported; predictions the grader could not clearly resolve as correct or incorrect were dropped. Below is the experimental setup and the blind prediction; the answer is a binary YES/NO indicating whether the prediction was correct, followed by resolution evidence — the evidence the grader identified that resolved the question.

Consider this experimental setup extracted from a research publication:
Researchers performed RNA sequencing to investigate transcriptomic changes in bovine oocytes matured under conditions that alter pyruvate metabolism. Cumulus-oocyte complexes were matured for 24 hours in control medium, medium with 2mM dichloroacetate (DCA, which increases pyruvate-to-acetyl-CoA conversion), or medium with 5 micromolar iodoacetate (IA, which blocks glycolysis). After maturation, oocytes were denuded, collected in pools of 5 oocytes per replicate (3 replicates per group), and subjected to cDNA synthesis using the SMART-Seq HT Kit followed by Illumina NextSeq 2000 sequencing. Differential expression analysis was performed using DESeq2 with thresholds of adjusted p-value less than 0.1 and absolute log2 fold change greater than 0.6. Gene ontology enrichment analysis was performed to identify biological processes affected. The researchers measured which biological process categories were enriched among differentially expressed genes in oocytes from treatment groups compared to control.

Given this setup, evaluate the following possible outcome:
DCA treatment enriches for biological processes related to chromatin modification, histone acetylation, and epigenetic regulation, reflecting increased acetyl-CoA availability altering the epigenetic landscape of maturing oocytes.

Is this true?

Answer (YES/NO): NO